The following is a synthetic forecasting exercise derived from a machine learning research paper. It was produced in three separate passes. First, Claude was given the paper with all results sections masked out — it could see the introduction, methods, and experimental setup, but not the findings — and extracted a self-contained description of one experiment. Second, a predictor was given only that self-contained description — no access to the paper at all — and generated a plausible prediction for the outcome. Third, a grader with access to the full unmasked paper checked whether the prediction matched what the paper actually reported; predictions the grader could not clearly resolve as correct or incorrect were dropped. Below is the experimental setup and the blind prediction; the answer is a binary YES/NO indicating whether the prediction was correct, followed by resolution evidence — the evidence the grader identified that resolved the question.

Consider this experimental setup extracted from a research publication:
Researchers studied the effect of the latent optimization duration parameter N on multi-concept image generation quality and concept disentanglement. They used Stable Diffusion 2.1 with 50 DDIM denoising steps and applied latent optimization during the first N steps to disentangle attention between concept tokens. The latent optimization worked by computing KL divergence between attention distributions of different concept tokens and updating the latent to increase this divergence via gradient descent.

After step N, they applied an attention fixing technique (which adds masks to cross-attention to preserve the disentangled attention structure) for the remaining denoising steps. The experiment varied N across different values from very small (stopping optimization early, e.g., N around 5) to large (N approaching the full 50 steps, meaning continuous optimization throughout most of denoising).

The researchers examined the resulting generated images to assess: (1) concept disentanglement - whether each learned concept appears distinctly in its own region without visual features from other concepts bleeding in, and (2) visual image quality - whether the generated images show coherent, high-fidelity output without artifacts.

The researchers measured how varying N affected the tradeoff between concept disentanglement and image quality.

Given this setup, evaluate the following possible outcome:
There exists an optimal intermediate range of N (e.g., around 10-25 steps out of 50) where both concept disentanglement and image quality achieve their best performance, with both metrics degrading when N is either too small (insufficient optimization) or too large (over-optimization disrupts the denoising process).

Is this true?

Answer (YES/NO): NO